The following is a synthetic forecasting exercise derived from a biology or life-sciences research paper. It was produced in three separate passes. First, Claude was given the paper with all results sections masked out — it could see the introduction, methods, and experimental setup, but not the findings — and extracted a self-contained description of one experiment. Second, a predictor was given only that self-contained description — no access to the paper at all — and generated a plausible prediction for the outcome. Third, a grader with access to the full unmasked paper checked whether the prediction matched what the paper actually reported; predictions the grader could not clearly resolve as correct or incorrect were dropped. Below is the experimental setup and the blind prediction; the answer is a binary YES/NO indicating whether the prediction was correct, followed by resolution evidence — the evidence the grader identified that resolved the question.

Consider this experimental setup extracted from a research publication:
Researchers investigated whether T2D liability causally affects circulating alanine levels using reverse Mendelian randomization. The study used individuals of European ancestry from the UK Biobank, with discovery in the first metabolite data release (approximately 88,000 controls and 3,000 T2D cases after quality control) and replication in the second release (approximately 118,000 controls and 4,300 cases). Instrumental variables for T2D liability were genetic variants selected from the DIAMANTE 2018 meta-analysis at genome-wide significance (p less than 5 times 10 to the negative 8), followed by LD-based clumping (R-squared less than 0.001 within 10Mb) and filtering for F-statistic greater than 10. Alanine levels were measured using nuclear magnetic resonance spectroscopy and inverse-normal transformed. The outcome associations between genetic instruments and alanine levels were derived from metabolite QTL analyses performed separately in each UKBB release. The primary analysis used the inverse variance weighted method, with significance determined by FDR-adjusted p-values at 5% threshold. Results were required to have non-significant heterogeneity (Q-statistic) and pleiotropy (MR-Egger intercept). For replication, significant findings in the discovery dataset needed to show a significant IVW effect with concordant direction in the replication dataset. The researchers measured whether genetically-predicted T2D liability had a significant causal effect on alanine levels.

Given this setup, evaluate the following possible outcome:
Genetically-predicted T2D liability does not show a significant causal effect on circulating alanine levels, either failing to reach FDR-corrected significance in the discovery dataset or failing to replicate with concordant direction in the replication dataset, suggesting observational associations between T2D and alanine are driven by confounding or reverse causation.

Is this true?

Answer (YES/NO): NO